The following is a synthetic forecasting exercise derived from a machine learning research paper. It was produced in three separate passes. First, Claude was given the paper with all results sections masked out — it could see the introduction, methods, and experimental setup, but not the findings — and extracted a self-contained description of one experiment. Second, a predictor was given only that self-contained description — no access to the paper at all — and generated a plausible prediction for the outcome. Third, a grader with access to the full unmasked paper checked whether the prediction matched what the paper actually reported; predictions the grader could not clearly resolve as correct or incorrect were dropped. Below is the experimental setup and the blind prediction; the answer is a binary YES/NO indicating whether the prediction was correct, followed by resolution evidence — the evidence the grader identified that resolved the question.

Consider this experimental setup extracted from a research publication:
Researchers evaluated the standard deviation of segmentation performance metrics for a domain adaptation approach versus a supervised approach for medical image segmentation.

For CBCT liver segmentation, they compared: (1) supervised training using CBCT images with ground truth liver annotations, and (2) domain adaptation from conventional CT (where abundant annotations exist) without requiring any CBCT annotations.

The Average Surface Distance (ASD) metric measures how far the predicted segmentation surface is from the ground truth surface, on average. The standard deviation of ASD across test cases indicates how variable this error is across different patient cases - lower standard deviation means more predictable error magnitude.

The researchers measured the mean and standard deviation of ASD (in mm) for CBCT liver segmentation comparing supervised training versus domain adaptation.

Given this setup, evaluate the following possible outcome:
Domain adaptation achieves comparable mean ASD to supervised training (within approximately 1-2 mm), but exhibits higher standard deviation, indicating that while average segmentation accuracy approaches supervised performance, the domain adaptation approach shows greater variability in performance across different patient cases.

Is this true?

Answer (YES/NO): NO